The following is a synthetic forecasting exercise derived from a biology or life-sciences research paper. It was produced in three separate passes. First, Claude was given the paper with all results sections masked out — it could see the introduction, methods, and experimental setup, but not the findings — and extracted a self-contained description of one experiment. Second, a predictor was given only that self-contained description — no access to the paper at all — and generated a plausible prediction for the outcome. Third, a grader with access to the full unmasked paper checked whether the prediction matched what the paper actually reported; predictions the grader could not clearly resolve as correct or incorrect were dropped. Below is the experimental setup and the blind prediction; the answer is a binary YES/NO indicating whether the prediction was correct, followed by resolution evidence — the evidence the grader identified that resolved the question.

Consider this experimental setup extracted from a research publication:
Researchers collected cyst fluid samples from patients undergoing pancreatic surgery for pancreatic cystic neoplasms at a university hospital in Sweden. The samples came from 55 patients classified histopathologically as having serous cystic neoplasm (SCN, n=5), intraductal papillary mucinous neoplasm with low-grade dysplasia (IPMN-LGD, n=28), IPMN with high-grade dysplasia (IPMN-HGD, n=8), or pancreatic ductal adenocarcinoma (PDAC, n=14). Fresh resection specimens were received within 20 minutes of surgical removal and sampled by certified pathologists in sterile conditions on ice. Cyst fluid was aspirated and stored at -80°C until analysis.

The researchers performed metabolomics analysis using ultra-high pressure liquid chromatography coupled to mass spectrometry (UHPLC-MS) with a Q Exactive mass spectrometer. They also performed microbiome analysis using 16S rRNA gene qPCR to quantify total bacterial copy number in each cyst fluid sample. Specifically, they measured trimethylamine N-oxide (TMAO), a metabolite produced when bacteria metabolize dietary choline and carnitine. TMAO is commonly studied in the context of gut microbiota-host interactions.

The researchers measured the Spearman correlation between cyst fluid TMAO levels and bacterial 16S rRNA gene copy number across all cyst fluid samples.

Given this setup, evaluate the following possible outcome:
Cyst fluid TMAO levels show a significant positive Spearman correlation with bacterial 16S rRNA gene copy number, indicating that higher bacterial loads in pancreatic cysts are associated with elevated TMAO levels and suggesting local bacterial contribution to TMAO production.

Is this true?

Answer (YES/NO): NO